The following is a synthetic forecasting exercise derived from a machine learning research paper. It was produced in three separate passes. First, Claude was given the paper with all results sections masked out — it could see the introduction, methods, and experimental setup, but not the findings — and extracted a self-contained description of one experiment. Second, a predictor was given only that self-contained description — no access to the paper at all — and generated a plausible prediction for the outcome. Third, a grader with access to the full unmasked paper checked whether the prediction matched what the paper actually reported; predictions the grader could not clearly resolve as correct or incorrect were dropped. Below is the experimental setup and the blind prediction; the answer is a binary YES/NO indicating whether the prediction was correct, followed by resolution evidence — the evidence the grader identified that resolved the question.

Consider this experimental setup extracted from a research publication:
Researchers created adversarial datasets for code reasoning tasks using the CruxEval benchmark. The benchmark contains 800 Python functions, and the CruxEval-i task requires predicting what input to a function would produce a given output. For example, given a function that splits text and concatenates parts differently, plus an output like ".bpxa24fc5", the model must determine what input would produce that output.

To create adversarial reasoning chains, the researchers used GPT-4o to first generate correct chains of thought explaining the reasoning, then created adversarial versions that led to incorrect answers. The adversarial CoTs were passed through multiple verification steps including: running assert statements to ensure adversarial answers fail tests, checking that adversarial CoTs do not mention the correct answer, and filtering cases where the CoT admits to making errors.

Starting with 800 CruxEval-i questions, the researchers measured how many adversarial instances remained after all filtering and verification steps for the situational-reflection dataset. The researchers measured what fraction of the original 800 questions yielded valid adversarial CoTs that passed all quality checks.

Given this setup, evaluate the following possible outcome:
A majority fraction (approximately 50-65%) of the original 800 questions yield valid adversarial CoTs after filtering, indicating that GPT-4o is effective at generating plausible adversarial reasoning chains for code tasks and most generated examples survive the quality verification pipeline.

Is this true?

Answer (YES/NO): NO